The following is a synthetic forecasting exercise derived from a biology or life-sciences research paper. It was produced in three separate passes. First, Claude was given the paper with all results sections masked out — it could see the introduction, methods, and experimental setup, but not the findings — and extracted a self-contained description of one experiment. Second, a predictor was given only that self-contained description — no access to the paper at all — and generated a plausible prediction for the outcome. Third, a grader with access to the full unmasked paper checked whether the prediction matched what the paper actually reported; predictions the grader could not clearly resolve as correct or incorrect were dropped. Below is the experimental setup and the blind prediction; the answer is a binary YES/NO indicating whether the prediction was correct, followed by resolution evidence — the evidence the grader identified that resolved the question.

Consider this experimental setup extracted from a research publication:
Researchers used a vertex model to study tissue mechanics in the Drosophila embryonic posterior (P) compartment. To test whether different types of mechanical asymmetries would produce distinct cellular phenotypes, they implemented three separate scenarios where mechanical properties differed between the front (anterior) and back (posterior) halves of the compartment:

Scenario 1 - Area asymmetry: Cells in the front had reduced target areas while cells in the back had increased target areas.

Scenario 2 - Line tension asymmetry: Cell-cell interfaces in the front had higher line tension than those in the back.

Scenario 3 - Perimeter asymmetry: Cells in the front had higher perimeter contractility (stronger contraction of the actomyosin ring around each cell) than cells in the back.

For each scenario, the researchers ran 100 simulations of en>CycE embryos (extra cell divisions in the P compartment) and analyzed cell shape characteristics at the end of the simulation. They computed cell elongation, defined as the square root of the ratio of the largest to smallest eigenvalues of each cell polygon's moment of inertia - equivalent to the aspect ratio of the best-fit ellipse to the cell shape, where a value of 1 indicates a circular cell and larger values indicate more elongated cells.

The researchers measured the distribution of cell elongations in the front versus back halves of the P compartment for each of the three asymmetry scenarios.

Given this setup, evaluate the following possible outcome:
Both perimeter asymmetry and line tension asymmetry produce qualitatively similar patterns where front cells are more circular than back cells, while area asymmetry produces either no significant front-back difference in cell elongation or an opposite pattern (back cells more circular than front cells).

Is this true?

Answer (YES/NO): NO